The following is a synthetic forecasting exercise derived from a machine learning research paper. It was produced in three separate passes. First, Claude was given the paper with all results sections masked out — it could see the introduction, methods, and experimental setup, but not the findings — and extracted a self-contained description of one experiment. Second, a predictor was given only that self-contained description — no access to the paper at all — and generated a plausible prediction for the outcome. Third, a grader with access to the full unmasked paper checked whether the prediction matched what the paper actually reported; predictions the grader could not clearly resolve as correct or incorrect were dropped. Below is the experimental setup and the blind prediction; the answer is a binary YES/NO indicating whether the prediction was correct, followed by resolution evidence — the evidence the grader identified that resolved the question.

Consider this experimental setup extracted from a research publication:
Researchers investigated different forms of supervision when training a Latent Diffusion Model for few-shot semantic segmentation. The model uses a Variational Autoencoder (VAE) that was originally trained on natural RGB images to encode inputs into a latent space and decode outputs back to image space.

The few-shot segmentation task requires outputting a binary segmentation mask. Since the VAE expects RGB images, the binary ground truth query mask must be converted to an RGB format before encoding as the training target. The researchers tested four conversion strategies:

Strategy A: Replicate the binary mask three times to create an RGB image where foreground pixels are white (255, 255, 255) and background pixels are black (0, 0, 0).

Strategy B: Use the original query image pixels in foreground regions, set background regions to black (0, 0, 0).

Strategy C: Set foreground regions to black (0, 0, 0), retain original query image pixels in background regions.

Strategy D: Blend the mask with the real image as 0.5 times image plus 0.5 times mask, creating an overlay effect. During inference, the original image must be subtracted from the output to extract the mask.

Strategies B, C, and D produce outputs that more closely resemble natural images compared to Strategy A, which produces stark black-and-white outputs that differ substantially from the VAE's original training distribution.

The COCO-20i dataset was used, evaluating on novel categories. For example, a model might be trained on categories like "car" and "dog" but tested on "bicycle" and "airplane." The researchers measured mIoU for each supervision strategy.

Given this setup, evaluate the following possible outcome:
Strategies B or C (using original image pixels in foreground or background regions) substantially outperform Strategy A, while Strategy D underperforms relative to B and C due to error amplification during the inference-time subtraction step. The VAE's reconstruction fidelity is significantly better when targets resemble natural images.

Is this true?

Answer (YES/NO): NO